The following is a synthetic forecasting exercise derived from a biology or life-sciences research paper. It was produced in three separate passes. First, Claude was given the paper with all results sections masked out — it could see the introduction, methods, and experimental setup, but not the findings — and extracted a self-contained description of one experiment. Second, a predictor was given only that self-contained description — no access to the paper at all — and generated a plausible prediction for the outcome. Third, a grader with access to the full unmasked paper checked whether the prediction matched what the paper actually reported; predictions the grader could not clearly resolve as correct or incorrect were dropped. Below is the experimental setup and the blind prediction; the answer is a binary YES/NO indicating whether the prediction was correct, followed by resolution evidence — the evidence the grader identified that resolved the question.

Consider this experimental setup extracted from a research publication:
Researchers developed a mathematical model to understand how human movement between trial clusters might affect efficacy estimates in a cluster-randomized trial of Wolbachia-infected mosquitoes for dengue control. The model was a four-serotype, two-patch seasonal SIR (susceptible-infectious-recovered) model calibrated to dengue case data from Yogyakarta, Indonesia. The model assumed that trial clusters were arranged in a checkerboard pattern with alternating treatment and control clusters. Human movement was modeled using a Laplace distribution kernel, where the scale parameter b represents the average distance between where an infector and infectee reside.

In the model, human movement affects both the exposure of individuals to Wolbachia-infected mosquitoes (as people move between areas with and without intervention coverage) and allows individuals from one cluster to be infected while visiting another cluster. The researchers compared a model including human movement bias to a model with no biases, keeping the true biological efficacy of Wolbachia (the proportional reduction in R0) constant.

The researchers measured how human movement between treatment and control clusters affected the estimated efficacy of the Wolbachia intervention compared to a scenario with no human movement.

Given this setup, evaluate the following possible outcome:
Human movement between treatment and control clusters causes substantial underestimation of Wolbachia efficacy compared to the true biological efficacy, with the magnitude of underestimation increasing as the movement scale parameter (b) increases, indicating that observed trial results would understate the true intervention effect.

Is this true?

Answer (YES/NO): NO